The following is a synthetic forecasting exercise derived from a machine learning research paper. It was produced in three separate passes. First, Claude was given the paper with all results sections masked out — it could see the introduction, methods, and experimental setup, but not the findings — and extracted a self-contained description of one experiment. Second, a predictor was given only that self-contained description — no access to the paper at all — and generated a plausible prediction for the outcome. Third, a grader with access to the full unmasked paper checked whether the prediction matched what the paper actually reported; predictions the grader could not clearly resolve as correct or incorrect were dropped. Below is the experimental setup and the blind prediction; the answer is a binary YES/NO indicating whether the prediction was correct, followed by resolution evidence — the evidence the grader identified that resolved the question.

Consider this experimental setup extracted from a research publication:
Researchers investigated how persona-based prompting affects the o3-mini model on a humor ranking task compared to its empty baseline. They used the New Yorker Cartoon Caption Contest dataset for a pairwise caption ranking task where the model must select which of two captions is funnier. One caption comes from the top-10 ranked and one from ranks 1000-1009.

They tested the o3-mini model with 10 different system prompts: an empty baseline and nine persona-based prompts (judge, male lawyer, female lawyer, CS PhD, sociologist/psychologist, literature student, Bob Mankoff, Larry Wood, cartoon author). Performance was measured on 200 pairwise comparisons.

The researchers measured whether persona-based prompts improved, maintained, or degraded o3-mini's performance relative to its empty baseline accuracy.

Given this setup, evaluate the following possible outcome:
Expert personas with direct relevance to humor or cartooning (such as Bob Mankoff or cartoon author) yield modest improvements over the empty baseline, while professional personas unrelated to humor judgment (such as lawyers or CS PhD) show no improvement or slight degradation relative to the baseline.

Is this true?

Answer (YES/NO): NO